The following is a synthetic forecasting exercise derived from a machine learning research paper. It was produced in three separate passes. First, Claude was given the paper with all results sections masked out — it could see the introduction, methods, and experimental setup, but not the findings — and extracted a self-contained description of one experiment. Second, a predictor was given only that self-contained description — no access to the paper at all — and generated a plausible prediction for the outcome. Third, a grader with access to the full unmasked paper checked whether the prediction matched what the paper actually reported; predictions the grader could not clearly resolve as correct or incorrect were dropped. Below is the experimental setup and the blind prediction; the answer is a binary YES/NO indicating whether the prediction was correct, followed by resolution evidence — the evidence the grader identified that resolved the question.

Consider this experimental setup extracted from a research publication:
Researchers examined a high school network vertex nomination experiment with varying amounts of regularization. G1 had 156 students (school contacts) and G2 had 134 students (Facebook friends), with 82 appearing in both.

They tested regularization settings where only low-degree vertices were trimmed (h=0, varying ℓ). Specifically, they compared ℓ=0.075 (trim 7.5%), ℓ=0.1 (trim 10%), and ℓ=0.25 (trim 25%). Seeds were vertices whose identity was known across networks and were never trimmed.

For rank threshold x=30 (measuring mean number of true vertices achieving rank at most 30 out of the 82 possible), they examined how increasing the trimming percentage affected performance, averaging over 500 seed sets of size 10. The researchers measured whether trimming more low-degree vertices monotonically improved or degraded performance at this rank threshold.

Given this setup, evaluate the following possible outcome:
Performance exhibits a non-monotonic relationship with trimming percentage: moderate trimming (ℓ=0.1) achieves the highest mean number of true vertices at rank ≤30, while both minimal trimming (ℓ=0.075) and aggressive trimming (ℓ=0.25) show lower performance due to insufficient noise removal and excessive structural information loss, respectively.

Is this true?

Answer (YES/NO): NO